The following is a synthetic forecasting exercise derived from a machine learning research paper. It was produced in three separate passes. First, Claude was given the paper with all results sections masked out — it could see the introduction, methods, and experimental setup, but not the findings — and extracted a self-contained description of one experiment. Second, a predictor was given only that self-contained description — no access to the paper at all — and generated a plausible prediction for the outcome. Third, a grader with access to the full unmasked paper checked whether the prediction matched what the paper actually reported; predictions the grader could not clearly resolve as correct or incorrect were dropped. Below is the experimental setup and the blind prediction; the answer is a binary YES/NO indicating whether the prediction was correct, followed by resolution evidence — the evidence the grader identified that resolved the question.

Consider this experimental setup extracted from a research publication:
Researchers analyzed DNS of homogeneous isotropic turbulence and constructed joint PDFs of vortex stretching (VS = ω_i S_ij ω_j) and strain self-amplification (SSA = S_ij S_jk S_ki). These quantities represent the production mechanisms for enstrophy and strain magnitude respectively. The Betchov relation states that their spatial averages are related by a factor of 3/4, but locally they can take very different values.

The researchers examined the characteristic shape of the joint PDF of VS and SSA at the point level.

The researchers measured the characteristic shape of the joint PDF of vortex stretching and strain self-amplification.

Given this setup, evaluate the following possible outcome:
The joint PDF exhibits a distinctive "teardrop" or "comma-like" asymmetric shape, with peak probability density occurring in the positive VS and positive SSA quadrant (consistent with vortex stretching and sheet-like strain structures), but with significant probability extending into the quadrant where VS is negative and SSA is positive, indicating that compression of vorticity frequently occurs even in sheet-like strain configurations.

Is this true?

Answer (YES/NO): NO